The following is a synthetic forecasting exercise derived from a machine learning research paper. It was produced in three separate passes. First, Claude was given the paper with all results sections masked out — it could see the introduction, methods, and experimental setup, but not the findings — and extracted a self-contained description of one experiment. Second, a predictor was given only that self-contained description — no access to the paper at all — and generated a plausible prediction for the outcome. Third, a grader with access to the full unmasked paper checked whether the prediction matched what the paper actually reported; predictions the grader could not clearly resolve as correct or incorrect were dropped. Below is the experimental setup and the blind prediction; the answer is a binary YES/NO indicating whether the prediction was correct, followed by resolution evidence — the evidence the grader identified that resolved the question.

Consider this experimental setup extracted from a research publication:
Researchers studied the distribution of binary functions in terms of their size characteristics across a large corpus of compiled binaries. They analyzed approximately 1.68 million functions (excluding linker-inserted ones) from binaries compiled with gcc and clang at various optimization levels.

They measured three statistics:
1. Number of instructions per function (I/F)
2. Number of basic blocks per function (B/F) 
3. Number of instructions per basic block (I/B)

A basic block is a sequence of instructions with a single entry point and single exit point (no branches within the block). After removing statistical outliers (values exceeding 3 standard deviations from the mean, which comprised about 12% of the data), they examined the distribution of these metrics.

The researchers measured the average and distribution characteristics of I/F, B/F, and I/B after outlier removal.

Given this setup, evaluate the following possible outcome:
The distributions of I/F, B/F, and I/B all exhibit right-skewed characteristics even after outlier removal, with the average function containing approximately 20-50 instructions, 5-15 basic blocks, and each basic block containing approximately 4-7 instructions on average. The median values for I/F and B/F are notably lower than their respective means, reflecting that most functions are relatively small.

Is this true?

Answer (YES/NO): NO